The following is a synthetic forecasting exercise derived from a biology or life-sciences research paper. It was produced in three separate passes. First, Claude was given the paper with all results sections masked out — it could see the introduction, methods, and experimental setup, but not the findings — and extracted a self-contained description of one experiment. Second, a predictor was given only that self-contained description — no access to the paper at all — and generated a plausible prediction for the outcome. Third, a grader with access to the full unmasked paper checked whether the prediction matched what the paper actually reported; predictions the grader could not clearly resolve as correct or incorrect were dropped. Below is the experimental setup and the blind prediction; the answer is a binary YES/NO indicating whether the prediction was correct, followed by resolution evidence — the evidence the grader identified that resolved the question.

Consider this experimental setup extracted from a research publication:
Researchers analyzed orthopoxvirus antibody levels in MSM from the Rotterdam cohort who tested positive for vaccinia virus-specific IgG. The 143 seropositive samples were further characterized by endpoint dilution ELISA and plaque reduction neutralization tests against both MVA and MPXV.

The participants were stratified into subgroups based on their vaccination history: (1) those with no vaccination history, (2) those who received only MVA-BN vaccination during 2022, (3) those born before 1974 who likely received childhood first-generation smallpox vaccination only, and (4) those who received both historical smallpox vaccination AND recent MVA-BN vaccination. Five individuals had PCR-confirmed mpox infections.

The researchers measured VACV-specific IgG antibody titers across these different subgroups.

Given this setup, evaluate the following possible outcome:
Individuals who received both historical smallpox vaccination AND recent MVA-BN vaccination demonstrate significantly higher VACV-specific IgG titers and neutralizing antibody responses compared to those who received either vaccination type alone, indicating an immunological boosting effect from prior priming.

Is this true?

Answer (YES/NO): NO